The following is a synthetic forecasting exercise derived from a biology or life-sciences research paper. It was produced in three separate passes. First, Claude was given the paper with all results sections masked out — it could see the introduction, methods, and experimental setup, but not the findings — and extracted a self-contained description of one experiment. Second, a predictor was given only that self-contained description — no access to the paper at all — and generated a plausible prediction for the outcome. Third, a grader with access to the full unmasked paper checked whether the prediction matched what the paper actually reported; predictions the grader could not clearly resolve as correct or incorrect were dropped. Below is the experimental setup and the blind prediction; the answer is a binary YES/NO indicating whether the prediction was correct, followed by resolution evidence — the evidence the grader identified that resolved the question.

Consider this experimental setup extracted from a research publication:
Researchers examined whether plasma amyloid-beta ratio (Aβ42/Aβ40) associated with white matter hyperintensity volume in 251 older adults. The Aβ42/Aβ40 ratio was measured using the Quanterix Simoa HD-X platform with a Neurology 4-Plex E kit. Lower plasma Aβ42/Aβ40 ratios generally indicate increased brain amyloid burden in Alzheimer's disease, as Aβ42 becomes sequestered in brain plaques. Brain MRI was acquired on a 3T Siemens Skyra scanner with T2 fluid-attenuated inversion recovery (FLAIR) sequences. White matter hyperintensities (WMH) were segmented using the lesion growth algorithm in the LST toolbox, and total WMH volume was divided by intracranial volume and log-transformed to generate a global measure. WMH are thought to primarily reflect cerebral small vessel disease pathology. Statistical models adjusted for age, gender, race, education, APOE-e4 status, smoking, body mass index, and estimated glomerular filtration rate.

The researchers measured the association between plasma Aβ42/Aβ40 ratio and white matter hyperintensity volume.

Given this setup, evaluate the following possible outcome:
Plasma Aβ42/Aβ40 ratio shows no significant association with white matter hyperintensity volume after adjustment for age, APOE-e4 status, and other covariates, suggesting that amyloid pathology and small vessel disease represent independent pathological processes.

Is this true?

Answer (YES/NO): YES